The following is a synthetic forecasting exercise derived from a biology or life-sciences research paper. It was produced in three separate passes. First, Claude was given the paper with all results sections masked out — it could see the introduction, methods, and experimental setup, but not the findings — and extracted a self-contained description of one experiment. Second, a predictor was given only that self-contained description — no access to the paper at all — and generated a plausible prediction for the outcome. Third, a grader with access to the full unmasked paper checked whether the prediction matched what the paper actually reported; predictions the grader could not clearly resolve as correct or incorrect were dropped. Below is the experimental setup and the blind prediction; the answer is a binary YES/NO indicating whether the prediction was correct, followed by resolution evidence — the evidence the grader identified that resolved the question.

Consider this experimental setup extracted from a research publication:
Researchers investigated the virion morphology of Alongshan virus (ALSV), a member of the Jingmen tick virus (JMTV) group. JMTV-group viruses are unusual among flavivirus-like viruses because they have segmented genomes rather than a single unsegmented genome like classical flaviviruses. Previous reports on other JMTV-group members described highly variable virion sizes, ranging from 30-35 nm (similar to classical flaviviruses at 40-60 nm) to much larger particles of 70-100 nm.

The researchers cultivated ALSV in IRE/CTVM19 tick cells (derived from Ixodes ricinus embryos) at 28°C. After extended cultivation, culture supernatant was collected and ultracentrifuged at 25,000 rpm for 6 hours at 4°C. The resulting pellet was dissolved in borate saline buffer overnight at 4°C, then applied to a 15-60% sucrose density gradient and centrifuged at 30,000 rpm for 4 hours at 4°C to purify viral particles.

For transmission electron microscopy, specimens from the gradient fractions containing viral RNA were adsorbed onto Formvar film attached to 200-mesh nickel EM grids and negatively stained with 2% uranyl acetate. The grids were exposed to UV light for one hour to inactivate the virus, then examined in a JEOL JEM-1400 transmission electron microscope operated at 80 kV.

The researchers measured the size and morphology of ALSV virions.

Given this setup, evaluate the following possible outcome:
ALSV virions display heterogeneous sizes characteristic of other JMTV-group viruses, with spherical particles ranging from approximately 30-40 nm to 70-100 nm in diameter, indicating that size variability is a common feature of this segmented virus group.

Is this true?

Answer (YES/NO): NO